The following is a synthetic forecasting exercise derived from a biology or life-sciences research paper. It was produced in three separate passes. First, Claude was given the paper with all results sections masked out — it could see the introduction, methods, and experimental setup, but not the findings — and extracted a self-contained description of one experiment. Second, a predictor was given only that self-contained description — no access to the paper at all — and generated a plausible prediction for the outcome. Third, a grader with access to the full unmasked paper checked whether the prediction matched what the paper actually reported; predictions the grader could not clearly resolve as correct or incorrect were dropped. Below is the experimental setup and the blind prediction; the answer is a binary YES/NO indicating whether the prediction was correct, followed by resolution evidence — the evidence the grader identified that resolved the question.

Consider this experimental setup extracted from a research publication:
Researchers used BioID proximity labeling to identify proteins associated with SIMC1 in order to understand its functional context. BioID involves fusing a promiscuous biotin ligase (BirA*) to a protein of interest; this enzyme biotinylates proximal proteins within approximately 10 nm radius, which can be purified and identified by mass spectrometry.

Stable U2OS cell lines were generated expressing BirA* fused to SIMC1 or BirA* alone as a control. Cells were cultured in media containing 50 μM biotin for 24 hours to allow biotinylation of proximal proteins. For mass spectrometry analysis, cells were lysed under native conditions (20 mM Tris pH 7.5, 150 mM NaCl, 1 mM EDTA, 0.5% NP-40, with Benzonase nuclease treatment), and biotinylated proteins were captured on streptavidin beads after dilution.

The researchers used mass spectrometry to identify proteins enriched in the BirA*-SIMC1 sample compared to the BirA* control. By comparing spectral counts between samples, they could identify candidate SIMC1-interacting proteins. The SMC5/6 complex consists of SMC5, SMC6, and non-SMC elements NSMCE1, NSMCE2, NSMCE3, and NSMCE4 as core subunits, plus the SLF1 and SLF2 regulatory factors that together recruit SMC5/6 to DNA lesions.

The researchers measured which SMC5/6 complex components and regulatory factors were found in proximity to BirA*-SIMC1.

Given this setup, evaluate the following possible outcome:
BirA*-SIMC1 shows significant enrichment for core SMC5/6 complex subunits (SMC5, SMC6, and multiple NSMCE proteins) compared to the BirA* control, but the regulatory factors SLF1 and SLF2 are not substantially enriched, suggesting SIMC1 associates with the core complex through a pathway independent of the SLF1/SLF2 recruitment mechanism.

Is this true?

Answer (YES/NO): NO